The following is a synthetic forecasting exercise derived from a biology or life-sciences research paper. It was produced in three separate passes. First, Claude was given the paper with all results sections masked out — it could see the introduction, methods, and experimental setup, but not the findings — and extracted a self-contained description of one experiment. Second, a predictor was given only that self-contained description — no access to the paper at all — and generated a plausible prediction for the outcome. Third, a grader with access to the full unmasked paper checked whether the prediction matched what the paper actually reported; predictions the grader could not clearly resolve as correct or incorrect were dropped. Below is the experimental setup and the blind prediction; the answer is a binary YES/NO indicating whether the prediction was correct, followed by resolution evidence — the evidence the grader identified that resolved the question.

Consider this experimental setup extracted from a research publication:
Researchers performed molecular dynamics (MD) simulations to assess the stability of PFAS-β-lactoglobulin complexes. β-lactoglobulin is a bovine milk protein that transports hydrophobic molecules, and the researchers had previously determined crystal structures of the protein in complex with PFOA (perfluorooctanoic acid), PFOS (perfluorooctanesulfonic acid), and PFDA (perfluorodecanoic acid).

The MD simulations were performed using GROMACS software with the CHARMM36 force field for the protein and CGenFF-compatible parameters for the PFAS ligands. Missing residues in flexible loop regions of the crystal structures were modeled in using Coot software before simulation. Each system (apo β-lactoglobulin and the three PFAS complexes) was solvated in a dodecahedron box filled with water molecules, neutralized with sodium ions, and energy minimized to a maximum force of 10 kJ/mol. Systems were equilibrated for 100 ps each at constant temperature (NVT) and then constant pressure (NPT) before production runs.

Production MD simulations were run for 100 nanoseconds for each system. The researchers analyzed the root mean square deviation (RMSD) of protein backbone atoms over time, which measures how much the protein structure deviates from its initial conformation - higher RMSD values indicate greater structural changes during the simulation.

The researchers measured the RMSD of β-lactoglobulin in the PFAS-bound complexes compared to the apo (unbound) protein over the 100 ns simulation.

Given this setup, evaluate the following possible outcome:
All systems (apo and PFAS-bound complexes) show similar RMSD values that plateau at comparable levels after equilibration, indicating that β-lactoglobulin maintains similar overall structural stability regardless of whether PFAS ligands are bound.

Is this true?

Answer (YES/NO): YES